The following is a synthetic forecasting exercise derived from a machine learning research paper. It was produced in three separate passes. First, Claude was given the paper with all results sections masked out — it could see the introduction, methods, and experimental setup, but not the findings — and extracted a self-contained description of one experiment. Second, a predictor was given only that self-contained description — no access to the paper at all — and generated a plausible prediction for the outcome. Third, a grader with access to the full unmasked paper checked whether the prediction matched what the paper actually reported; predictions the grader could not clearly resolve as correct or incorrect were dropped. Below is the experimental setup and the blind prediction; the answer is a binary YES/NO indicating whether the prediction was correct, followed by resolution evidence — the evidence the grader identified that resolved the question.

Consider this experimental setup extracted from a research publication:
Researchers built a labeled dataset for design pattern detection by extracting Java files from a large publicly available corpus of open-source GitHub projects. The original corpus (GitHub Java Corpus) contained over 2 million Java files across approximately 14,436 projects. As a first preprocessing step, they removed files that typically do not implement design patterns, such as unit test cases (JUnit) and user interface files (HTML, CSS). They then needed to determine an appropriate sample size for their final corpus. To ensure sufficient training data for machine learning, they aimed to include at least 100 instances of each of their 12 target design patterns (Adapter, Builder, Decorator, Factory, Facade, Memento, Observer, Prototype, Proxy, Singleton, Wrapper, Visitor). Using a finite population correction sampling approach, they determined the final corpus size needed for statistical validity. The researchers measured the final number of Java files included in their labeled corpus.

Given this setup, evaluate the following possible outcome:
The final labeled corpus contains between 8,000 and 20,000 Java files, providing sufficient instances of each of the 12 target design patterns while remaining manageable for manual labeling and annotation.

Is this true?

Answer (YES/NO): NO